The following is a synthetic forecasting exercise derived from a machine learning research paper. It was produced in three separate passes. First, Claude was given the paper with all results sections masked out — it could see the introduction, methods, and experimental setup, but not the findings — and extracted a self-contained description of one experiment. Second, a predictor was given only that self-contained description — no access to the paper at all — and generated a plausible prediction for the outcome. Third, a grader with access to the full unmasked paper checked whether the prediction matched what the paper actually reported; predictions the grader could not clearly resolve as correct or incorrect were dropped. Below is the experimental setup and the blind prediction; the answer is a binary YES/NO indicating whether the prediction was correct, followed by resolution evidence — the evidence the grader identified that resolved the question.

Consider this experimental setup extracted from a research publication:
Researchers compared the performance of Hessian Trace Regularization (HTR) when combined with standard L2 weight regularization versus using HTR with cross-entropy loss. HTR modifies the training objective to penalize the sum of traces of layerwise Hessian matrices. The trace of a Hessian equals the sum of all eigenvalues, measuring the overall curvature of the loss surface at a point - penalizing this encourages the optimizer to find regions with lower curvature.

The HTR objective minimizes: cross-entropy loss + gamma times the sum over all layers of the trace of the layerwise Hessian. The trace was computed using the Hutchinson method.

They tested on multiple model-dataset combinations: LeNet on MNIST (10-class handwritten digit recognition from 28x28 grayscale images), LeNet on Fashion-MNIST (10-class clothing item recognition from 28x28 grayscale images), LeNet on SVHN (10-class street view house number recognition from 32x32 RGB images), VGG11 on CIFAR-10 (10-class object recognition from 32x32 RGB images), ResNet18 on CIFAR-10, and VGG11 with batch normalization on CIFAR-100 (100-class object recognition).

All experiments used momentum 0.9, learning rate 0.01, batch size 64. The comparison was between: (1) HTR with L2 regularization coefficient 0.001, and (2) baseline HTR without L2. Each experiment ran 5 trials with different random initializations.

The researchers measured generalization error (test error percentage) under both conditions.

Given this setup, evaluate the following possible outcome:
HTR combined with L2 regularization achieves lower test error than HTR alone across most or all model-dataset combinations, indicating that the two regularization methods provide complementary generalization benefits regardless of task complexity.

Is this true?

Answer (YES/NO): YES